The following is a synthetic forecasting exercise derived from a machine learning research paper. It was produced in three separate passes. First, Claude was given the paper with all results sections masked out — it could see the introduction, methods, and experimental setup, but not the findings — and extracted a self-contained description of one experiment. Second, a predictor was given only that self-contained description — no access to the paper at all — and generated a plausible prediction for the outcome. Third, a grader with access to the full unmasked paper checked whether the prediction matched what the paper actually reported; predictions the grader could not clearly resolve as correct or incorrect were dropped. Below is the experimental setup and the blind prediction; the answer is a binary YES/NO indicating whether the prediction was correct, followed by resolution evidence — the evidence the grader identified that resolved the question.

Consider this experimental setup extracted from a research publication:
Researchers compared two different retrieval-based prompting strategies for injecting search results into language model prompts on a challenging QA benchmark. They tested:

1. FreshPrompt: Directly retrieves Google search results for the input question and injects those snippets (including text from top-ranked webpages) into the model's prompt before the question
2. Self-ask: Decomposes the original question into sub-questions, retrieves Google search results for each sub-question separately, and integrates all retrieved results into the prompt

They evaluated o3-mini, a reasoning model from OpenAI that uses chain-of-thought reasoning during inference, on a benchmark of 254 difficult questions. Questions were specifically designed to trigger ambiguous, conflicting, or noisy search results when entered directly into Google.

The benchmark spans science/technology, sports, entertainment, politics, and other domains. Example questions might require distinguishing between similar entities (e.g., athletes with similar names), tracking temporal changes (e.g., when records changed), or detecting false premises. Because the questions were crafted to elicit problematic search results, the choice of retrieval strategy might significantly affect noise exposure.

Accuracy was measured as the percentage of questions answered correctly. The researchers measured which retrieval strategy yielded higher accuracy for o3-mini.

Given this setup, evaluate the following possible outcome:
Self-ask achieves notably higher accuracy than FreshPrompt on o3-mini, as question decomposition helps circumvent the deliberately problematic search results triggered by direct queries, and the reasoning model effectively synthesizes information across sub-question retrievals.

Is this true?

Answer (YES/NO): NO